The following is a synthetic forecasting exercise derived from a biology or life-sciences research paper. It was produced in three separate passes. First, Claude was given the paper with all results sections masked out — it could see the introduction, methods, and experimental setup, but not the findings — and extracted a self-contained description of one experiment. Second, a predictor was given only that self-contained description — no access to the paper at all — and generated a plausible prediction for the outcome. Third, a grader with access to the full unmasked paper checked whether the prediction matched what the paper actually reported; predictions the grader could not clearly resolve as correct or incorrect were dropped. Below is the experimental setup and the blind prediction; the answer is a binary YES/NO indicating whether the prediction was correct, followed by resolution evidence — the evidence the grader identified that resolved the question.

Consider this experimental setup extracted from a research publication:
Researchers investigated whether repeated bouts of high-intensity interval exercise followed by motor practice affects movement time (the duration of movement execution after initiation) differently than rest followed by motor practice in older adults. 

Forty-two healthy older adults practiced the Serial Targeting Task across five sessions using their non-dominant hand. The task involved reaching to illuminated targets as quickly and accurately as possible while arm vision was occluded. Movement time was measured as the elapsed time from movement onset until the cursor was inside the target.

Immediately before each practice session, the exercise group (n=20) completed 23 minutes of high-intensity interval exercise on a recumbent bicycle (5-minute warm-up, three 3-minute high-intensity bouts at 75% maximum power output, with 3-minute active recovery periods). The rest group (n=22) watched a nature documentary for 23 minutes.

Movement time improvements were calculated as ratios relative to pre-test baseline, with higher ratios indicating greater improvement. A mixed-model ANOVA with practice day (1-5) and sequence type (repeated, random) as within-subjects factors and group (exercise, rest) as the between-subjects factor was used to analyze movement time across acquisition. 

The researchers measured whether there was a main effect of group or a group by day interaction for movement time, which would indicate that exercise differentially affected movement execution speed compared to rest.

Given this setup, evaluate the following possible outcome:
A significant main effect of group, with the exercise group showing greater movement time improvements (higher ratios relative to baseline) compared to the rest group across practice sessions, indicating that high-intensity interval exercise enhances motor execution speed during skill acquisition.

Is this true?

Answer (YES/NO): NO